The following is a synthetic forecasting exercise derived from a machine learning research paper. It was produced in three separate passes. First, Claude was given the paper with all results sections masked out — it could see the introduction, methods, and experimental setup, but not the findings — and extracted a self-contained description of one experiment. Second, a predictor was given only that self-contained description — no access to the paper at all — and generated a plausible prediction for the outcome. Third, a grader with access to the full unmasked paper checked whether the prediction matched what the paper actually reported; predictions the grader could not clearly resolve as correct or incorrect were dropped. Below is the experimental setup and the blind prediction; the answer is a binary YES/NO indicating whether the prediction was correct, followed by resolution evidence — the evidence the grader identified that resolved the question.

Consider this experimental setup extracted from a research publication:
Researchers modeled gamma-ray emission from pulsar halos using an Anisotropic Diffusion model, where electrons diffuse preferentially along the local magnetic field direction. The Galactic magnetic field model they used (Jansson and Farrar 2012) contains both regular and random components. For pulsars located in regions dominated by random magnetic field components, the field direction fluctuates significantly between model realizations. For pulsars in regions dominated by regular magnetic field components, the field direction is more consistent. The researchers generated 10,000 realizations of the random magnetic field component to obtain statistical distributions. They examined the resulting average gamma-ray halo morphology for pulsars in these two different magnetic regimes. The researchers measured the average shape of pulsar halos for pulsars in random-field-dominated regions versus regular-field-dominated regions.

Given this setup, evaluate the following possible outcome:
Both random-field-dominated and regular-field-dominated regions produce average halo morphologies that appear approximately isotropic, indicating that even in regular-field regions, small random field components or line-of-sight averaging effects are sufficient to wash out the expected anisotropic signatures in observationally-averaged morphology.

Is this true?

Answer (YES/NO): NO